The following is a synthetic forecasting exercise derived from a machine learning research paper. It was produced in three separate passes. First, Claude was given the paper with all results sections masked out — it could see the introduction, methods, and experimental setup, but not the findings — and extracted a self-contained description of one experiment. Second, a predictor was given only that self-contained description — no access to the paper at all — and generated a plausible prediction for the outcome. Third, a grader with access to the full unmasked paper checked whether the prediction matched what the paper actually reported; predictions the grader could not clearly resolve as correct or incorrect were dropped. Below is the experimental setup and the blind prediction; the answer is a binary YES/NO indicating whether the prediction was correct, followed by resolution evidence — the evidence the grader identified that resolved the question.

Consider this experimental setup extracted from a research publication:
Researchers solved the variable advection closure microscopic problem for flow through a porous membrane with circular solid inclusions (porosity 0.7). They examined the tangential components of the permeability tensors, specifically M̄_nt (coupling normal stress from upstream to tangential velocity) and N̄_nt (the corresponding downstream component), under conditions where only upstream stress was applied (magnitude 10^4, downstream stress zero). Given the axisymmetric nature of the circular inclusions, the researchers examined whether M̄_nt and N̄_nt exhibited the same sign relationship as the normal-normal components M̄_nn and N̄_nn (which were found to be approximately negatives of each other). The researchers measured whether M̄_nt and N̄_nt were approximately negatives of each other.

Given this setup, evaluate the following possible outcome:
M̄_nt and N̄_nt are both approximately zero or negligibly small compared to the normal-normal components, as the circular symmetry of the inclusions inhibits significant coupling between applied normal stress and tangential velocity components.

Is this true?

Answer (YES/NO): NO